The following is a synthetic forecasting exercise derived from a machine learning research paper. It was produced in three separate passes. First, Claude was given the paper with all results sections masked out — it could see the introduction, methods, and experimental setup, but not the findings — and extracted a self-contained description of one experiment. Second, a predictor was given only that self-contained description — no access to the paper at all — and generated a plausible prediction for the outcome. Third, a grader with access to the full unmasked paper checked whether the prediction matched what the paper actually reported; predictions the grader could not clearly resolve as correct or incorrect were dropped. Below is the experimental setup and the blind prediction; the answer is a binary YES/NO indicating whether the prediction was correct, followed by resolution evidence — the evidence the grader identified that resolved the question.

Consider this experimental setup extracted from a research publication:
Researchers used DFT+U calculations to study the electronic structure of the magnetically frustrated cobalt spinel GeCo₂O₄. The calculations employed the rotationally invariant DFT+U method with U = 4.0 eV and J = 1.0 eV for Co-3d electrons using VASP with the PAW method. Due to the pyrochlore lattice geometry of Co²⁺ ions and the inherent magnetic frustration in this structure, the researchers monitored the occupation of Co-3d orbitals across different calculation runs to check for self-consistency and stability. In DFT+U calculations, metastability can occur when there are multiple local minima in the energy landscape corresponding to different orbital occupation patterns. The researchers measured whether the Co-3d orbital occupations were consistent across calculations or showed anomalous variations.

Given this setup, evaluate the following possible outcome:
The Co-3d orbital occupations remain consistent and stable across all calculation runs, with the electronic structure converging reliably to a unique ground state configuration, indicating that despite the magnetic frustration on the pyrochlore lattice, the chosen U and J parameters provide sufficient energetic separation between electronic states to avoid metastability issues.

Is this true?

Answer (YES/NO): NO